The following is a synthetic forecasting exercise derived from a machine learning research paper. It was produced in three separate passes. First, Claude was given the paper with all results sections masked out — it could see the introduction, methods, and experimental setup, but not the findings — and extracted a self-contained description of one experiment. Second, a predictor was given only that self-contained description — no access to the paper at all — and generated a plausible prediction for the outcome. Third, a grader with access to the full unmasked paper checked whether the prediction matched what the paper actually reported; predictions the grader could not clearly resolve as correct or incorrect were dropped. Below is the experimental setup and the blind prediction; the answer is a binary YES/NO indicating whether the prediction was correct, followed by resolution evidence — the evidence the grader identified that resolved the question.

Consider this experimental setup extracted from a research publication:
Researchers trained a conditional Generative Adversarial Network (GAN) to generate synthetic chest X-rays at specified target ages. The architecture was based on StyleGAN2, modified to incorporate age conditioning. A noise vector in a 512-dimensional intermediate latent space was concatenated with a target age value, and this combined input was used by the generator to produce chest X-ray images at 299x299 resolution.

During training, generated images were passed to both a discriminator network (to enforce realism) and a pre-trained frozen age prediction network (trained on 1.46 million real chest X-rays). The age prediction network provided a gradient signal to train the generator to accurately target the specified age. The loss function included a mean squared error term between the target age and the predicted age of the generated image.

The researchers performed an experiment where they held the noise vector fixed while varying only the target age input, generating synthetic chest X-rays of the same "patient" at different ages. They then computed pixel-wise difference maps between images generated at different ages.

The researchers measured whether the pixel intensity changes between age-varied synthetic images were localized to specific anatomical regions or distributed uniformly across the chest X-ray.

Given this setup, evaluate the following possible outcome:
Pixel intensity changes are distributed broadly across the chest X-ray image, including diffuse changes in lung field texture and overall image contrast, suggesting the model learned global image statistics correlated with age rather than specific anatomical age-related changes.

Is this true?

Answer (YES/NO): NO